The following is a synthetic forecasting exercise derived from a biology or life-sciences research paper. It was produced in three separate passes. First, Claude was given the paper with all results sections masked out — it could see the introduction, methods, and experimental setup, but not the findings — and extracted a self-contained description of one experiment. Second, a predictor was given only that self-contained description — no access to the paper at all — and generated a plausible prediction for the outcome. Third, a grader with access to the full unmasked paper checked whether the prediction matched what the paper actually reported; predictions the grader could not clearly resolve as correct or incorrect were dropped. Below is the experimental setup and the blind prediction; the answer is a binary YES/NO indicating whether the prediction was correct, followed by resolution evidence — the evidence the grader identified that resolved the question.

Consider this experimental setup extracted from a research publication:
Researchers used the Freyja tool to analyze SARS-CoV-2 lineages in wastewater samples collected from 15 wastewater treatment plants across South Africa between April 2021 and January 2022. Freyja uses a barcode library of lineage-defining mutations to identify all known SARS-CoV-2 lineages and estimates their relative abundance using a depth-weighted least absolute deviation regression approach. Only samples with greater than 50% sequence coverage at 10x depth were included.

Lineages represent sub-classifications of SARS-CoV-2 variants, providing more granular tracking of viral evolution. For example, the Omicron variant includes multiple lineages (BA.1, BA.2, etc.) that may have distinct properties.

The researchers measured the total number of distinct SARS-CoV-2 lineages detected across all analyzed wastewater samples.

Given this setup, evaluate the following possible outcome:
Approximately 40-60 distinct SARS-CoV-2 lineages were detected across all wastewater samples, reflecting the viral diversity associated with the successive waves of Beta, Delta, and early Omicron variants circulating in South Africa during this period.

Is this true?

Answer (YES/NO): NO